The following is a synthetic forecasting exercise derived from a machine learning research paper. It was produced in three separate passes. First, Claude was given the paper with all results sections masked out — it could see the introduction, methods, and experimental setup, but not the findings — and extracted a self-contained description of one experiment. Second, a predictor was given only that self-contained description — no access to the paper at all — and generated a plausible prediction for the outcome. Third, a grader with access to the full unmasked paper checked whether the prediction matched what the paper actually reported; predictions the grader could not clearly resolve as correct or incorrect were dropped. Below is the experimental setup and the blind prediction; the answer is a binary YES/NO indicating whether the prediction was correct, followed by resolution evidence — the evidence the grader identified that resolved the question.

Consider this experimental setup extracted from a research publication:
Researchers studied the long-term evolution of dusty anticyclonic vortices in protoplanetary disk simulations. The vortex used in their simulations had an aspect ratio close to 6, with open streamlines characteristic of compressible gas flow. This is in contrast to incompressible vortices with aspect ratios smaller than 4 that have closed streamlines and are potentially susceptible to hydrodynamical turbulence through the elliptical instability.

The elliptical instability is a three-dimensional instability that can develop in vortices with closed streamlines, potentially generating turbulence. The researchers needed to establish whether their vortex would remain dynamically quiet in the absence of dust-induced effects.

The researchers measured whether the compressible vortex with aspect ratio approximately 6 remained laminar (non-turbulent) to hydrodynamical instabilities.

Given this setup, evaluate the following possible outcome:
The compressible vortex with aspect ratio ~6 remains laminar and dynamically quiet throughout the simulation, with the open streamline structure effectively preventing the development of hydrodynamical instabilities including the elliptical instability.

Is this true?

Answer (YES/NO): YES